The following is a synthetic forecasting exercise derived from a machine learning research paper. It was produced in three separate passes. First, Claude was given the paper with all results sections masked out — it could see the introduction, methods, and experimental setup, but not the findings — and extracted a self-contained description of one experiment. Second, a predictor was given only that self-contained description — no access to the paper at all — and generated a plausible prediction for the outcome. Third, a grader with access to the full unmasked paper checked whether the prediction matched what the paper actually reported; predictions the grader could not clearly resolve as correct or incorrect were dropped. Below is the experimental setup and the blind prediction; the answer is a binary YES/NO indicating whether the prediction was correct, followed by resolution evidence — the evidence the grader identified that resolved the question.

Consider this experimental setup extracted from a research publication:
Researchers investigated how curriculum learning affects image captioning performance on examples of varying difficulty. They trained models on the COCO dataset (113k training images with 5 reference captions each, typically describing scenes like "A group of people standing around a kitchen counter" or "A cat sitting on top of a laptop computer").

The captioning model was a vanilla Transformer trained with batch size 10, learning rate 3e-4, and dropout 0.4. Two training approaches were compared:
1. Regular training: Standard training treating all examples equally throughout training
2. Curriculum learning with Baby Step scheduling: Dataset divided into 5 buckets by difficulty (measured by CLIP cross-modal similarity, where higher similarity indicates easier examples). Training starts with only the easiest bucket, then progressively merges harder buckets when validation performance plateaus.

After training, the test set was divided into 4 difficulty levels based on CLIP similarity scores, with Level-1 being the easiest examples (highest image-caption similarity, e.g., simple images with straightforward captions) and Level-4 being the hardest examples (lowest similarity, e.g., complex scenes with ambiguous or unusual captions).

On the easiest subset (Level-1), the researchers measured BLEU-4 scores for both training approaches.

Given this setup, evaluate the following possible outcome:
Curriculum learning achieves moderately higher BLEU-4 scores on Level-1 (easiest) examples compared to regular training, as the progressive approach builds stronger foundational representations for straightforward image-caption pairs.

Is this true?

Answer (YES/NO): NO